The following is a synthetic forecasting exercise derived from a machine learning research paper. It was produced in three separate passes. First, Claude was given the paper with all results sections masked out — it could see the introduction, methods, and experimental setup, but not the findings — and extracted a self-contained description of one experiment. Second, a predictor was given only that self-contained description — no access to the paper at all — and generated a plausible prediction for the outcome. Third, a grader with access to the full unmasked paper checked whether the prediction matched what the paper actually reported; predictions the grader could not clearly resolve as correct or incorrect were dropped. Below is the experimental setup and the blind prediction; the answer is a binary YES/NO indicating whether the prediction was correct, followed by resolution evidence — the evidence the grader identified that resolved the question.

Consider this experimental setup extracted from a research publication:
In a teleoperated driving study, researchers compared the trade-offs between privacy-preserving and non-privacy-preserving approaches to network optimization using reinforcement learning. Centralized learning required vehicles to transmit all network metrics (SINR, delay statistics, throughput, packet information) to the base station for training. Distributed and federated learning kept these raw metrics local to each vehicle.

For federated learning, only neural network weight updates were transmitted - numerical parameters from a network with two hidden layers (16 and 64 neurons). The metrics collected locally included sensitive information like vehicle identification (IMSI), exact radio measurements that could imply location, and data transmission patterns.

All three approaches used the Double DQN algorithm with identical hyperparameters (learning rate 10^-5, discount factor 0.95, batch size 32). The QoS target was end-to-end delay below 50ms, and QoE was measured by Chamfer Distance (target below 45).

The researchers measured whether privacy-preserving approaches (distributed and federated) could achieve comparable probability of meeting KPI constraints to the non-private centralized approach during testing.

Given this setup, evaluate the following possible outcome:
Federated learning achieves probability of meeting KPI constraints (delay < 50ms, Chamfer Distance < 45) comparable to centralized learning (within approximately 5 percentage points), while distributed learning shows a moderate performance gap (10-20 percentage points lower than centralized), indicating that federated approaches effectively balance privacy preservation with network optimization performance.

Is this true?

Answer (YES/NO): NO